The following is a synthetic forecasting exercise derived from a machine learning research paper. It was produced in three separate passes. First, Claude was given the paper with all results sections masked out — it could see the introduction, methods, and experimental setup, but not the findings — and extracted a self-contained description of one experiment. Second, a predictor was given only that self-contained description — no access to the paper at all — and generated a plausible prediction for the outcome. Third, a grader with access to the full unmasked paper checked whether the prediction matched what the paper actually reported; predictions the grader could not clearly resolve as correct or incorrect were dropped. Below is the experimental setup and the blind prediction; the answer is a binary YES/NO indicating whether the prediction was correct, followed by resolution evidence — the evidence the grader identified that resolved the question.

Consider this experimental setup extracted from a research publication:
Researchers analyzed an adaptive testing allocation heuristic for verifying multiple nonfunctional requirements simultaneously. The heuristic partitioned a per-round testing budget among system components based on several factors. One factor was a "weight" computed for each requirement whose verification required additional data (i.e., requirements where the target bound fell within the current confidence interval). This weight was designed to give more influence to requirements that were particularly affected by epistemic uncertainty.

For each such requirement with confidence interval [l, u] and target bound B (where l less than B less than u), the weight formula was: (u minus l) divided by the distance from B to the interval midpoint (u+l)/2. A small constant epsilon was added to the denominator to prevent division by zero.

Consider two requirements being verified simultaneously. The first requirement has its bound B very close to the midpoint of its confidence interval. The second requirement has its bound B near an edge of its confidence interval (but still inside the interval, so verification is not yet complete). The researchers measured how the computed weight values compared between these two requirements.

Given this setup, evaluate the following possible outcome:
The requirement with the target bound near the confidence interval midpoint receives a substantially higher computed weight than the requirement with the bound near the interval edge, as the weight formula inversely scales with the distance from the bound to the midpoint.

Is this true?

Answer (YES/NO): YES